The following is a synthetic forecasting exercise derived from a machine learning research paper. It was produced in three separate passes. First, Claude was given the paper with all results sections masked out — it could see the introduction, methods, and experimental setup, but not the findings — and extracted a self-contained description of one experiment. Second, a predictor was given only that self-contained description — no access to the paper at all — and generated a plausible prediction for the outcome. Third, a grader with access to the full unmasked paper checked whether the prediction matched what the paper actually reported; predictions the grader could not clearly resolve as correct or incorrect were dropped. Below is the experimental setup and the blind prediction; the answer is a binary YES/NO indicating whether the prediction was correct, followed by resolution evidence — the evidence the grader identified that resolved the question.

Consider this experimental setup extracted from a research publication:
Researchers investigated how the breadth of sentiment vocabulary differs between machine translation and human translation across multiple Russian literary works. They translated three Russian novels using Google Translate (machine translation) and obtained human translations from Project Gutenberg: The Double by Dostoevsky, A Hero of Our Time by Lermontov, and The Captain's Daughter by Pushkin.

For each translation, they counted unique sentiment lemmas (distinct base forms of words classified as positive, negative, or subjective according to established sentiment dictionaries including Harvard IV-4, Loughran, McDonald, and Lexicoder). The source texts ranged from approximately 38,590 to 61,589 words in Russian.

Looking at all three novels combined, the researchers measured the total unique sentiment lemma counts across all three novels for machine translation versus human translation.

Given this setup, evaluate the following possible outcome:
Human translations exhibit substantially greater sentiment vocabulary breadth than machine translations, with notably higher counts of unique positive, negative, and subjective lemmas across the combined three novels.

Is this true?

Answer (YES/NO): YES